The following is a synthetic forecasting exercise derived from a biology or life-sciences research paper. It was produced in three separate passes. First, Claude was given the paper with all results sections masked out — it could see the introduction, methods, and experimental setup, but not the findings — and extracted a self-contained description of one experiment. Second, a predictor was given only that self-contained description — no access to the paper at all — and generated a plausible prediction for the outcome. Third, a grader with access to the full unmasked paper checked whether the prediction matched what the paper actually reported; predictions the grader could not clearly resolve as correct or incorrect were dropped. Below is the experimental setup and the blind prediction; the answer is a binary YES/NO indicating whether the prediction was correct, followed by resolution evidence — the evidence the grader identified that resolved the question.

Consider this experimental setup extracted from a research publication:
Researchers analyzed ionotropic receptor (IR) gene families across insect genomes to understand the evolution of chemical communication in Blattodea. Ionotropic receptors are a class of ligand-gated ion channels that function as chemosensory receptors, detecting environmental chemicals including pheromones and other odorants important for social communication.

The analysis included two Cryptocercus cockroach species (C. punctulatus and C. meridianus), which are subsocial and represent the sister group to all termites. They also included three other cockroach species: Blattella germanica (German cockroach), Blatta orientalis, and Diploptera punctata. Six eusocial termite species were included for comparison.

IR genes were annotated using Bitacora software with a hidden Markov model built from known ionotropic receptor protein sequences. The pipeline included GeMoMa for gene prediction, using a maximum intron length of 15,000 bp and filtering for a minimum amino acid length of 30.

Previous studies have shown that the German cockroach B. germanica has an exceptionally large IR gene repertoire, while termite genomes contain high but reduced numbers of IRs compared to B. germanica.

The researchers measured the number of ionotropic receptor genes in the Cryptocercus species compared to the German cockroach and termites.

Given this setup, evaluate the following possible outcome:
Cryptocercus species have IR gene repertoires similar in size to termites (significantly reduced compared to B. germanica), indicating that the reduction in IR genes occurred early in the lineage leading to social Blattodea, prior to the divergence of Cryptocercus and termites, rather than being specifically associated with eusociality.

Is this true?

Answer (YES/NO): YES